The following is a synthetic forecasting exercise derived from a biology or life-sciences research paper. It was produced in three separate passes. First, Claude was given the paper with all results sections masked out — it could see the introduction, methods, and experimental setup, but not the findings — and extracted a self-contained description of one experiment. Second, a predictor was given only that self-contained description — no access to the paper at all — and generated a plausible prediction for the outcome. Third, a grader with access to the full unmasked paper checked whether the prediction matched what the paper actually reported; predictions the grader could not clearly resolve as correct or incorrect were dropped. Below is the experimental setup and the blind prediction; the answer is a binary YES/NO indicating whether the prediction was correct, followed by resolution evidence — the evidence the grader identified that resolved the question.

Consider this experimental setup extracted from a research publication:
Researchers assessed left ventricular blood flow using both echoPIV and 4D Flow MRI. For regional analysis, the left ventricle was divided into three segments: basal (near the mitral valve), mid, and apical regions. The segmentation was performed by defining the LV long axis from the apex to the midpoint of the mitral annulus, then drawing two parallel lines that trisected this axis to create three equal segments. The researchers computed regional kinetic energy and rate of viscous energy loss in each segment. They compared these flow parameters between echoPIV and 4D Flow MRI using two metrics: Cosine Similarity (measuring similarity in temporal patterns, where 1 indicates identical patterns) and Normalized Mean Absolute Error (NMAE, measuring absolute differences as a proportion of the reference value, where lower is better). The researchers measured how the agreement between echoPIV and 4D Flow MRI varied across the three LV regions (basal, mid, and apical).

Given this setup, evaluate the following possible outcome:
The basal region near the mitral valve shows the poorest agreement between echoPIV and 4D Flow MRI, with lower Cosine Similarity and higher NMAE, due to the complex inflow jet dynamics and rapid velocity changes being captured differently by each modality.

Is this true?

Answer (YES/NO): NO